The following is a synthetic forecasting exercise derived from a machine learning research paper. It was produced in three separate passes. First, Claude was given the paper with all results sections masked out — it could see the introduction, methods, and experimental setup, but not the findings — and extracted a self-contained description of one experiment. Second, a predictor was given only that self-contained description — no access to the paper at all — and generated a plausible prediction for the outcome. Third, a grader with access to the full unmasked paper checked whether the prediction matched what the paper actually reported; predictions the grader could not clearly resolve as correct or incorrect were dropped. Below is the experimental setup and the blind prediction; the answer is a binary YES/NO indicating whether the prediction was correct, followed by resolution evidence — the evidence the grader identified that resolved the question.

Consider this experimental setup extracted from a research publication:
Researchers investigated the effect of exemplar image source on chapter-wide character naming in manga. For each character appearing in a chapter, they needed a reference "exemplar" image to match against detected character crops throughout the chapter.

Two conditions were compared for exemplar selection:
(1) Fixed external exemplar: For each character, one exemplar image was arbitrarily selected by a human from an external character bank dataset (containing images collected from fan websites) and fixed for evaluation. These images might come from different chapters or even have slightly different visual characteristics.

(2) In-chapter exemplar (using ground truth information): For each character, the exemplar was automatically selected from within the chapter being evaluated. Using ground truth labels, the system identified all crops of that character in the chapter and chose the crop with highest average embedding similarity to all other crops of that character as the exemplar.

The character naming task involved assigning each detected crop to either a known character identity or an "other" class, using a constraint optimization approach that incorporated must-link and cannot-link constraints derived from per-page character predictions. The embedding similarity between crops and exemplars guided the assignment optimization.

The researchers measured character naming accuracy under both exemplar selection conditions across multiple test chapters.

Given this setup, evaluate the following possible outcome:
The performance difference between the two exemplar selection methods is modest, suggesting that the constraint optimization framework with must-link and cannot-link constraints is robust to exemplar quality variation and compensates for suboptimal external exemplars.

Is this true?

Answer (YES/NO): NO